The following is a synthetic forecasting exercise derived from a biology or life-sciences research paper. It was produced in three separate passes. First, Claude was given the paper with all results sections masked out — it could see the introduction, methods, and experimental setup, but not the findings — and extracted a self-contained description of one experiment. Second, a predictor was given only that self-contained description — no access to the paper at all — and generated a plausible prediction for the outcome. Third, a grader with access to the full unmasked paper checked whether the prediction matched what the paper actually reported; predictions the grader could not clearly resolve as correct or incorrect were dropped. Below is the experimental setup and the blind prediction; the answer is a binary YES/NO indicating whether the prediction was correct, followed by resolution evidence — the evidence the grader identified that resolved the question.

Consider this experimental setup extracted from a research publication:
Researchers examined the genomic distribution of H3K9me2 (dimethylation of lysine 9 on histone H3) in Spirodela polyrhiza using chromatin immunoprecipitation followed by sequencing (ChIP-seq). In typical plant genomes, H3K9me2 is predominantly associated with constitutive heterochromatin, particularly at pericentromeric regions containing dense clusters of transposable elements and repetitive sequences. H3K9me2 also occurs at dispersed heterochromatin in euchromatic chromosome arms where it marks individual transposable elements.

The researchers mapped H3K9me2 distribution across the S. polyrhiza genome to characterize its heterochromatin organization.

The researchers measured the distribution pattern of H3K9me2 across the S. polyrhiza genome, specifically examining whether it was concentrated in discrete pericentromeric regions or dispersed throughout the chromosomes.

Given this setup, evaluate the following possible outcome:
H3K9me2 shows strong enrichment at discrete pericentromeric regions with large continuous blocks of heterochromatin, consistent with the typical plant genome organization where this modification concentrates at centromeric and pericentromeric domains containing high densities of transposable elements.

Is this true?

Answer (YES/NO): YES